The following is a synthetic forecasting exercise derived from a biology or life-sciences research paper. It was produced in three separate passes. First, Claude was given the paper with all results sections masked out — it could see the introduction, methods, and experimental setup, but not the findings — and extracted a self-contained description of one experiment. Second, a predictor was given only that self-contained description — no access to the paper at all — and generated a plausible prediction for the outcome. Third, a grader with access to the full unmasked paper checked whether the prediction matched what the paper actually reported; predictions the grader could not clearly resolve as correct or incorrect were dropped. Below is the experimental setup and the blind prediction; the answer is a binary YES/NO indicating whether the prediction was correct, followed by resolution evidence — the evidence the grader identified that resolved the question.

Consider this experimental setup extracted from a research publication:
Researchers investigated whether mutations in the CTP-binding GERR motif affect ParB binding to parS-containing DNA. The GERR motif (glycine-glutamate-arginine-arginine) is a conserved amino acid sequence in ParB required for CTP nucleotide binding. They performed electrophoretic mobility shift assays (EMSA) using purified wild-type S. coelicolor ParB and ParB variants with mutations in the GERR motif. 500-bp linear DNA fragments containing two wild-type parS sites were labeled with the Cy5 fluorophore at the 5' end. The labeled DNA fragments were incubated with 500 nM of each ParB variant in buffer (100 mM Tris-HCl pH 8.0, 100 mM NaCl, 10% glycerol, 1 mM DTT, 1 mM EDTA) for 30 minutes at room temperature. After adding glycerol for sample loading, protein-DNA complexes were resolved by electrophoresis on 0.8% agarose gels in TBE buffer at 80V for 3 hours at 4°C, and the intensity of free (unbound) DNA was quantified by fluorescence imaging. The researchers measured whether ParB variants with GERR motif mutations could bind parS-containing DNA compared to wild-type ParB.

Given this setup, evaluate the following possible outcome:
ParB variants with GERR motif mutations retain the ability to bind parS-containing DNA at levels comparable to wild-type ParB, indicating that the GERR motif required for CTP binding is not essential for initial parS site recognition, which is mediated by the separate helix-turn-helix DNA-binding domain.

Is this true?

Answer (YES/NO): NO